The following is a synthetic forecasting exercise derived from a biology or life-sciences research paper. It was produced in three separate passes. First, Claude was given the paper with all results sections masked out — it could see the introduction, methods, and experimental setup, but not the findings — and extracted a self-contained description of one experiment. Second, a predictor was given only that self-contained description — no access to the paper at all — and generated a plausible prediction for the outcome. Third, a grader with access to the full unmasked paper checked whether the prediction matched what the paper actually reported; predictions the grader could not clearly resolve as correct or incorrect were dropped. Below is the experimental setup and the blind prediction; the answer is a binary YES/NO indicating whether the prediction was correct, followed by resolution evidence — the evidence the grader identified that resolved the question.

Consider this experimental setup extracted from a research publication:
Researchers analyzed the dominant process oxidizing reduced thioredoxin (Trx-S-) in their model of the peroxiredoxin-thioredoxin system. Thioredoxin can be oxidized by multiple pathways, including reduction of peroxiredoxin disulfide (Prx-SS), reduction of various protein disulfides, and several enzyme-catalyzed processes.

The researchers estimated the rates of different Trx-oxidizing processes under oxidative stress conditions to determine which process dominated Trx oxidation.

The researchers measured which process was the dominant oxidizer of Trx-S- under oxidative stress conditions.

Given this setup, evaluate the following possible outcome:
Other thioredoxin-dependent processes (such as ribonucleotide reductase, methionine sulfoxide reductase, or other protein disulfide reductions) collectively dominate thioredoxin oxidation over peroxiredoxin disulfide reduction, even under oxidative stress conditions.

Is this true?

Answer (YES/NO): NO